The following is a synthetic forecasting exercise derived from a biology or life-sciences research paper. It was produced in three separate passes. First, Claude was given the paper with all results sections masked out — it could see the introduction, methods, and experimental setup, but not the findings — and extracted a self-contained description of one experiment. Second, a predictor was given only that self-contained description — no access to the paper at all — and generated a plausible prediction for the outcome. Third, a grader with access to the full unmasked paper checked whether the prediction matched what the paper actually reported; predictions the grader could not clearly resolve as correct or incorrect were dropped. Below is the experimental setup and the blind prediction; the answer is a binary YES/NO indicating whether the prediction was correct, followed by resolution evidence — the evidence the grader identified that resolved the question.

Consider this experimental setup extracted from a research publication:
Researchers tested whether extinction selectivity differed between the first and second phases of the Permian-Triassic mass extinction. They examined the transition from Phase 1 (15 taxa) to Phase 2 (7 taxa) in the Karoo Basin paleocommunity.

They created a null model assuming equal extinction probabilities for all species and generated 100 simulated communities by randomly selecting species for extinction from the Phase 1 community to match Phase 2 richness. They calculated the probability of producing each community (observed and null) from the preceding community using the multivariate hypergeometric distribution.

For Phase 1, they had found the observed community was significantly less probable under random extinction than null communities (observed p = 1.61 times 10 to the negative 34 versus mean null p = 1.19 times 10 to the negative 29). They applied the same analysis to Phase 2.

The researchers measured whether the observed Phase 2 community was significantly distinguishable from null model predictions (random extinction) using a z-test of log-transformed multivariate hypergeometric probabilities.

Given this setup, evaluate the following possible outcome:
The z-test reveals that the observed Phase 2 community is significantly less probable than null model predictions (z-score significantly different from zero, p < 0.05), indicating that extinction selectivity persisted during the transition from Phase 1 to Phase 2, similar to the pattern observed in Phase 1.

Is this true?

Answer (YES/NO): NO